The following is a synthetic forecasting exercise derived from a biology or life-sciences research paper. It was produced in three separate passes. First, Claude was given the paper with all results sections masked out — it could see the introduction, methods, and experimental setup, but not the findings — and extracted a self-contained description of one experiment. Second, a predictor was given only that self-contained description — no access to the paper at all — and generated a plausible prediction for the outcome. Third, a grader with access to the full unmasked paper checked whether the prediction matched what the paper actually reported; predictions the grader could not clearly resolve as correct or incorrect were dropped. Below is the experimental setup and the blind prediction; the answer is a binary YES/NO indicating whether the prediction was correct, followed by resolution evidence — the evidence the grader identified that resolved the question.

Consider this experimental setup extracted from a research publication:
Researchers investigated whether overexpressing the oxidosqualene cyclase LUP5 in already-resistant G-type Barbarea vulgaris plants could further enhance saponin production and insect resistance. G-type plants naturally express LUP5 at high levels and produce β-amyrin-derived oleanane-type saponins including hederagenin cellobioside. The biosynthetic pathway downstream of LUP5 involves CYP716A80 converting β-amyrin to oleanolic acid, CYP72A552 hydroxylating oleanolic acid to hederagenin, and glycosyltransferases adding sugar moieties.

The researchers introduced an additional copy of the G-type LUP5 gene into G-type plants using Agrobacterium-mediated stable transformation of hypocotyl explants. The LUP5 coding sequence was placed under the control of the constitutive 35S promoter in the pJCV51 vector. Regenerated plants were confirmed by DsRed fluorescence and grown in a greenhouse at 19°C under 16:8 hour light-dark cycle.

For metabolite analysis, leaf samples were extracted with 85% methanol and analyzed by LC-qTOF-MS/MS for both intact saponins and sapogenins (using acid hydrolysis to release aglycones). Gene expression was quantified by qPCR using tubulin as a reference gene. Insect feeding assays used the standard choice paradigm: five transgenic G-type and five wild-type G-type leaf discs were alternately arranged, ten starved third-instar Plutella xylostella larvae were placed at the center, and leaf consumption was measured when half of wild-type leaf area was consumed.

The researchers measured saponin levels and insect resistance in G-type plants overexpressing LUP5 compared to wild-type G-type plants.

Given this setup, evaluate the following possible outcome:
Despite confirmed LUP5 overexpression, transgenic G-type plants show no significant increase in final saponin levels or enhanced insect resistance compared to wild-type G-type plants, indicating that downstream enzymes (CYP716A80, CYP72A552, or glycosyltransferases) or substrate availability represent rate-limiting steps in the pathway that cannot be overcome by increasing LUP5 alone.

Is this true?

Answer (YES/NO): YES